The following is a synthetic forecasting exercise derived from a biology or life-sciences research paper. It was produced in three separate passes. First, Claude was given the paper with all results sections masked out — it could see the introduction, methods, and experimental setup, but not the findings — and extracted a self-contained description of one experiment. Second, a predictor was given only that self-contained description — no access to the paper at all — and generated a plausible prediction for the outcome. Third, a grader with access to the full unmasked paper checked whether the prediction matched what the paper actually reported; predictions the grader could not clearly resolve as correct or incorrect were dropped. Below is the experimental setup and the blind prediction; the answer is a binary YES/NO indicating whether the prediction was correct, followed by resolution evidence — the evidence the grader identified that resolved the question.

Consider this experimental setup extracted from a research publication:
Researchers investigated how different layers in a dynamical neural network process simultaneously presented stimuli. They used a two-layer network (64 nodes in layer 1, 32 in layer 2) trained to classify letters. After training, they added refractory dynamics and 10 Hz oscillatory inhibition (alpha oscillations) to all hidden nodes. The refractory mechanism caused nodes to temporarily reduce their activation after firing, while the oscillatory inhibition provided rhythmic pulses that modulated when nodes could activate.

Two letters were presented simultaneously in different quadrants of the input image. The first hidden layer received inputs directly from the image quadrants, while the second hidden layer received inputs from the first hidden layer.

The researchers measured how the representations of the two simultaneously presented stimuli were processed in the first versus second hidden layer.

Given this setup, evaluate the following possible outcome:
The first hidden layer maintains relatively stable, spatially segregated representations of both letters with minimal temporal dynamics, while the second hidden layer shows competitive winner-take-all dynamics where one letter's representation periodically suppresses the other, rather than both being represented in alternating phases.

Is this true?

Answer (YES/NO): NO